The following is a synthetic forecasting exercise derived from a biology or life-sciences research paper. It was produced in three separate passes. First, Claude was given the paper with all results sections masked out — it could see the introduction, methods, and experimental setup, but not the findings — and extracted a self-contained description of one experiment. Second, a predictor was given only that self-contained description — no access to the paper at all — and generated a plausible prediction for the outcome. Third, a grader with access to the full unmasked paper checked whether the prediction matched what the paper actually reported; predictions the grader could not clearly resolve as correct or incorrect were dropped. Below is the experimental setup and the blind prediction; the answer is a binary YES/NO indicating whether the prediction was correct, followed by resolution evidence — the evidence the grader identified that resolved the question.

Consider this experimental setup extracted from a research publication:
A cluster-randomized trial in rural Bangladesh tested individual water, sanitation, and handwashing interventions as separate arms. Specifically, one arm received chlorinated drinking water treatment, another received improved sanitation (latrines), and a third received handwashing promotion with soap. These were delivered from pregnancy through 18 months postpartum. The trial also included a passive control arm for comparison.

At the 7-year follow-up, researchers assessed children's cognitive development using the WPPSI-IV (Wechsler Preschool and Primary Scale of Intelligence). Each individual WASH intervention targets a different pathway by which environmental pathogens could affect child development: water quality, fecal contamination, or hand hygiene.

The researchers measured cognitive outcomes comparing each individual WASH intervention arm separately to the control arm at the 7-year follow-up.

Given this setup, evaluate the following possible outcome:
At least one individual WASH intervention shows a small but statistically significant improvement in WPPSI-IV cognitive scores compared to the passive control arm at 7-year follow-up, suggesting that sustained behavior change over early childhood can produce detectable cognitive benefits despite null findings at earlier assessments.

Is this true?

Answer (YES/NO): NO